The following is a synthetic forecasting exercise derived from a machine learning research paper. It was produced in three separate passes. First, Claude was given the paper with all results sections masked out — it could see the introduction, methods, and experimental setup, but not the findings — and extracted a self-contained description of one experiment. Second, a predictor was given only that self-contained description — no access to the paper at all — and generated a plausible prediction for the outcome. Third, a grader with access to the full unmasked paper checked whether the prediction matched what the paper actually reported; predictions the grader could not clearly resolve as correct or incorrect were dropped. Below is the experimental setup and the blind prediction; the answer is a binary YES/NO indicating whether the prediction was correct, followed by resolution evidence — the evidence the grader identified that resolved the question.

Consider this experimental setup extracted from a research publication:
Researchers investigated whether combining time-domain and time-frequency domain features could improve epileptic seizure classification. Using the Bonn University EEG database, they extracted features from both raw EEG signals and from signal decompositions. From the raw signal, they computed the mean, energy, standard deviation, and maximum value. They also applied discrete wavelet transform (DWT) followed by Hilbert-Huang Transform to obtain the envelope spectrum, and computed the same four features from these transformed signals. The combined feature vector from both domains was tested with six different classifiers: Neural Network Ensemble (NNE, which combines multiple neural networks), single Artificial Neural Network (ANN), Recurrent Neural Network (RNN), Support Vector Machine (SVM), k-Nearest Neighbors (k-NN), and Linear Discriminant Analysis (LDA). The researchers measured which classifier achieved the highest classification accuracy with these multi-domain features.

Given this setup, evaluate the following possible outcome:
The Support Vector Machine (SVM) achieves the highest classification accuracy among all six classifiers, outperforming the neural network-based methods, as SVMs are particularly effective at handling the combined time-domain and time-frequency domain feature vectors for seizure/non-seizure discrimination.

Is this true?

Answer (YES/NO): NO